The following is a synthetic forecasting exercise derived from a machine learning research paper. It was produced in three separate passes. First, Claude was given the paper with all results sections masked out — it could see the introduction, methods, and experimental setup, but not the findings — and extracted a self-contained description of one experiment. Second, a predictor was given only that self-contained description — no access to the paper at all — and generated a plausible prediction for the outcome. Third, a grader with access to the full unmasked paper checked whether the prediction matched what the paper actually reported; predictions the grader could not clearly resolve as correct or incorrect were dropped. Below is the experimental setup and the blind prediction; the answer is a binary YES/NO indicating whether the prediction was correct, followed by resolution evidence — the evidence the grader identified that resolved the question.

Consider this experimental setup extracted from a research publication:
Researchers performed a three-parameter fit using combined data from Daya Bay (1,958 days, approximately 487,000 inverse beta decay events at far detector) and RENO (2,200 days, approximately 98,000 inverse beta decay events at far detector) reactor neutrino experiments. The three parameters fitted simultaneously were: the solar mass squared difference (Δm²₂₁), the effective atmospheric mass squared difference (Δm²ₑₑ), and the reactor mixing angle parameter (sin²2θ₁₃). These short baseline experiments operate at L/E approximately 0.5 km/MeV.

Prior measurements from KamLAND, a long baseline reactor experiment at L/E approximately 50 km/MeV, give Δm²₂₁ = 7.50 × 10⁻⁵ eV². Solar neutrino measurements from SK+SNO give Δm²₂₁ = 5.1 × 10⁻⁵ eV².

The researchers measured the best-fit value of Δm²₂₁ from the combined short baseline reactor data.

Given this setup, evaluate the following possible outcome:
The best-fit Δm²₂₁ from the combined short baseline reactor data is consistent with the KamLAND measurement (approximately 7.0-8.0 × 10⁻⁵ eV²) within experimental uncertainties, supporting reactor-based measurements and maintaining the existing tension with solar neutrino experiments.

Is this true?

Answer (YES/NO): NO